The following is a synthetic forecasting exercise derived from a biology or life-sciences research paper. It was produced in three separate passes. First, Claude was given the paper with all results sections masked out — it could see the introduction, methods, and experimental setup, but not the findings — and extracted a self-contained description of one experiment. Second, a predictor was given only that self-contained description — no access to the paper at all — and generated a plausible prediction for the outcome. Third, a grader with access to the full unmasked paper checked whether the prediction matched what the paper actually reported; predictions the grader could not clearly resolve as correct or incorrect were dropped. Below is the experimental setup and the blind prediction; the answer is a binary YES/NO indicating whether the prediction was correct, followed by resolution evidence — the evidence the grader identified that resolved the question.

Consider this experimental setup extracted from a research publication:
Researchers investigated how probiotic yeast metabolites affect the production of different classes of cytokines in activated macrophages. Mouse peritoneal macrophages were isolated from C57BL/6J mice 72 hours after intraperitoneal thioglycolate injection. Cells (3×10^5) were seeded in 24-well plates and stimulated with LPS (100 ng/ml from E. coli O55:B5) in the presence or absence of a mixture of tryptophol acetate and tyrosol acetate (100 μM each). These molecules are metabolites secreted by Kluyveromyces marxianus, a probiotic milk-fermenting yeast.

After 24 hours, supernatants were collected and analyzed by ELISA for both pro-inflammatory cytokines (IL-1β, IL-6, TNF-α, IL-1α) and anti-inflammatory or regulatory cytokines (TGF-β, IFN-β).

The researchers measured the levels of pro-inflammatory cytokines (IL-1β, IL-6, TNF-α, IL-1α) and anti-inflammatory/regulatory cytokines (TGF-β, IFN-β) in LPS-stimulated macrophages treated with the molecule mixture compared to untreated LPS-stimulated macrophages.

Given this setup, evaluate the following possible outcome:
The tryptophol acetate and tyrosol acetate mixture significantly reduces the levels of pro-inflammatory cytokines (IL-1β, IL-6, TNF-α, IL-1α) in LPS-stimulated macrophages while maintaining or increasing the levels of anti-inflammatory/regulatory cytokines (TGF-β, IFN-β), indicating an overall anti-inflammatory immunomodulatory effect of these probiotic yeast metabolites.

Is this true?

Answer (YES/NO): YES